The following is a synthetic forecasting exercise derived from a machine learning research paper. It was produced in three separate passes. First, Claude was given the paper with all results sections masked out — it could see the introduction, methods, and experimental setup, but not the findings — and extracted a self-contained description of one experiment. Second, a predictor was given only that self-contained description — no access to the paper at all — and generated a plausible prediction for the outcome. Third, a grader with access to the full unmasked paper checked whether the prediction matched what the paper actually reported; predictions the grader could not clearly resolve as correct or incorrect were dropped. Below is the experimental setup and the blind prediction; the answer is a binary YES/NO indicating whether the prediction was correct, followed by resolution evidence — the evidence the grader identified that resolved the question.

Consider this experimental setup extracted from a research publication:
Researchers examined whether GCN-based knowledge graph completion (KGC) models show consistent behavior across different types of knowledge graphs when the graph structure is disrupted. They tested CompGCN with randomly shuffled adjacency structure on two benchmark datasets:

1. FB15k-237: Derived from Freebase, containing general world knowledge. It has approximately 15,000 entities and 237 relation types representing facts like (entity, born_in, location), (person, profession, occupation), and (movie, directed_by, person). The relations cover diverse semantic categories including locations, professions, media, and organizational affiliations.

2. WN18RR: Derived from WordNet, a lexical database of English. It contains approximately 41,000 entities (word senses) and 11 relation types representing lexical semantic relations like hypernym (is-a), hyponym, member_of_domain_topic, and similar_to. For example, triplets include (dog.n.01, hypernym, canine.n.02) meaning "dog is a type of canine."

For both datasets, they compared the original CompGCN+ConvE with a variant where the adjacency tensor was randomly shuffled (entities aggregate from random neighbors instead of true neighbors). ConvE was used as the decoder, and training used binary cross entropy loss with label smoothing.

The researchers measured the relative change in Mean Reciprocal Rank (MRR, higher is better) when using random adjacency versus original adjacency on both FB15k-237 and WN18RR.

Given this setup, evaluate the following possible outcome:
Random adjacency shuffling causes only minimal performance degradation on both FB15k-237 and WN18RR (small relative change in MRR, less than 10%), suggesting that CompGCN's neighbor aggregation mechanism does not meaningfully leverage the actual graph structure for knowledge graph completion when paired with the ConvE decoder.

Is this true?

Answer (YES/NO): YES